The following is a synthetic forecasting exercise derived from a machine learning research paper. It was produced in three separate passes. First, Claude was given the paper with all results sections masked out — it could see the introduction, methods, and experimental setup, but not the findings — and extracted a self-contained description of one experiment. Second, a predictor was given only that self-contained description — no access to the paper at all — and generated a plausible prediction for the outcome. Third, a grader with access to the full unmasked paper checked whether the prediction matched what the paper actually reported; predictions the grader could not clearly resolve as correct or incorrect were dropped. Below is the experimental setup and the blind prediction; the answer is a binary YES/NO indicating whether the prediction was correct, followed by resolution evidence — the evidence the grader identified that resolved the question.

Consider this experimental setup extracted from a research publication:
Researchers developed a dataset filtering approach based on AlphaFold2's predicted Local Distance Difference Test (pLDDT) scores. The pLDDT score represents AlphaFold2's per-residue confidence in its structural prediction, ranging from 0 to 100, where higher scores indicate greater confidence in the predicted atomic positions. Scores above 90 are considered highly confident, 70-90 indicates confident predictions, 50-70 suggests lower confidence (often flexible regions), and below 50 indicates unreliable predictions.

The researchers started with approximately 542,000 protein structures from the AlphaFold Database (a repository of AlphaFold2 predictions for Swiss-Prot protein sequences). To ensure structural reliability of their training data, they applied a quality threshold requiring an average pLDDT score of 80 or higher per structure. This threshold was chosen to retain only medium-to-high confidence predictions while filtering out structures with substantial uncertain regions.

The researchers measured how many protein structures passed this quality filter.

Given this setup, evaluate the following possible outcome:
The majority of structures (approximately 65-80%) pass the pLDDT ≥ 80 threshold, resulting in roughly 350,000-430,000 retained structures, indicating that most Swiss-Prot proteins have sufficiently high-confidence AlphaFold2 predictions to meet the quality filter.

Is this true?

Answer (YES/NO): NO